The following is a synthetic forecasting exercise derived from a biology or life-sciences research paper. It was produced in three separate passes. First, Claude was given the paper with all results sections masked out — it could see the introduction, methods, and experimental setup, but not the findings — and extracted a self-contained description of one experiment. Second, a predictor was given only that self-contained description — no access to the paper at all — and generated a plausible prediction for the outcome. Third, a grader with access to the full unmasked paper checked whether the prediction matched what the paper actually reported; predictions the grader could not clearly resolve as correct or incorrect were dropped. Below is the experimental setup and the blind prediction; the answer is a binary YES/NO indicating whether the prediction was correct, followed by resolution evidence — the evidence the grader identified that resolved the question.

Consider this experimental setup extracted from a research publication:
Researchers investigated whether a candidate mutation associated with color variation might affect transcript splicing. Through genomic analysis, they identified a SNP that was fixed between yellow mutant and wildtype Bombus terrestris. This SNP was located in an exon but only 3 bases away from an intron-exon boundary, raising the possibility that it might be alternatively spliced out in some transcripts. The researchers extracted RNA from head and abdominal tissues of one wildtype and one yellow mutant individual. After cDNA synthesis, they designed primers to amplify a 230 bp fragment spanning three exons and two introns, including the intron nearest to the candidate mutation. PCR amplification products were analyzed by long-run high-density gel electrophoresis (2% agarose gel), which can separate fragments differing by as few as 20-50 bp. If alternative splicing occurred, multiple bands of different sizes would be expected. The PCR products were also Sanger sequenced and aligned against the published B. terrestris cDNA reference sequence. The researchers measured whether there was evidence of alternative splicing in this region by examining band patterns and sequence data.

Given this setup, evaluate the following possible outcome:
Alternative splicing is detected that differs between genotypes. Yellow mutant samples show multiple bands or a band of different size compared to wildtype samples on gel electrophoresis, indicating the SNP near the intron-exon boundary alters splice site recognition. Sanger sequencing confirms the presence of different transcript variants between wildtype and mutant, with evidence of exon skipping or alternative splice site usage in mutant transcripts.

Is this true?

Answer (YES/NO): NO